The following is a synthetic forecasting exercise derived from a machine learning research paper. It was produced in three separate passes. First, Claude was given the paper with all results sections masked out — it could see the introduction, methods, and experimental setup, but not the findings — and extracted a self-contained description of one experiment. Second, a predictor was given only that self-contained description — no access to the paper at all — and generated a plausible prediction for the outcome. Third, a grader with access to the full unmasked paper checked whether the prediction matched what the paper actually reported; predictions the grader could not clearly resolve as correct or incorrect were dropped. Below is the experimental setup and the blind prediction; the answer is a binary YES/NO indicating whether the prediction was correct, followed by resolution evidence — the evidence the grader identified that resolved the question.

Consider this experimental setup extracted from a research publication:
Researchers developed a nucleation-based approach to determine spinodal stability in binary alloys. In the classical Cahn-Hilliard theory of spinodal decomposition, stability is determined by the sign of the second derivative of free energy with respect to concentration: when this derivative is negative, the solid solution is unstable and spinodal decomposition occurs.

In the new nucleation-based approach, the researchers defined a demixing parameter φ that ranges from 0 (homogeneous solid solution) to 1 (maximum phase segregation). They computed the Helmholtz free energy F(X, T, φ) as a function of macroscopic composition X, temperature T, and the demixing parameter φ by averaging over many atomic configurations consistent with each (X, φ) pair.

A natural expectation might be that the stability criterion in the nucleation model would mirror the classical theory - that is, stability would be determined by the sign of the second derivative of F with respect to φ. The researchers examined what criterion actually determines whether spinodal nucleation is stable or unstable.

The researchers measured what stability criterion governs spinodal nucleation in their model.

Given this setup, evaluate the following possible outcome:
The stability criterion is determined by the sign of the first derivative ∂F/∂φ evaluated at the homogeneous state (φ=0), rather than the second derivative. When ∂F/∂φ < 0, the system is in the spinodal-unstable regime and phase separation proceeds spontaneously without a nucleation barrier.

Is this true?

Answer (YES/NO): NO